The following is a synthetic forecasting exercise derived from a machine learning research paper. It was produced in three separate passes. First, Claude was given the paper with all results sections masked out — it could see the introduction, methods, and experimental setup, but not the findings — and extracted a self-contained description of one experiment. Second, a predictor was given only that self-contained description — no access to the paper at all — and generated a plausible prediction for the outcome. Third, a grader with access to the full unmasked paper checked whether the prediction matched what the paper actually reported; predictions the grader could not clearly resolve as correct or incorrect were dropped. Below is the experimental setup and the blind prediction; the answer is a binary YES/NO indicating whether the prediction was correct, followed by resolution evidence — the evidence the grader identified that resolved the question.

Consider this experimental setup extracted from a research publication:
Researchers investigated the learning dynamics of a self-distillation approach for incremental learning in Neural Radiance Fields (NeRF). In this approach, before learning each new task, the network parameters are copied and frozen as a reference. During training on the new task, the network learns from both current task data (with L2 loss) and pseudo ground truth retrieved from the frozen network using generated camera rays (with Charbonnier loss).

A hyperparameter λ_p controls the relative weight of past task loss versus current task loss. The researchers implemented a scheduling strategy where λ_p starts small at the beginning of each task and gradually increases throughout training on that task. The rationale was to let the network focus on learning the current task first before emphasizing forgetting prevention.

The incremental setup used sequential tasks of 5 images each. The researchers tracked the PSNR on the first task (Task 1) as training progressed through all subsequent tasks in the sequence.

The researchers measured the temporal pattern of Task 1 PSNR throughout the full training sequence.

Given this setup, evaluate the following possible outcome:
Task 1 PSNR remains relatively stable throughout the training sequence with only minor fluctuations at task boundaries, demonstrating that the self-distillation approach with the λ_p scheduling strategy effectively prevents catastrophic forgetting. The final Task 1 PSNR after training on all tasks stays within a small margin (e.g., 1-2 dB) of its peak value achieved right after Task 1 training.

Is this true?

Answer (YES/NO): NO